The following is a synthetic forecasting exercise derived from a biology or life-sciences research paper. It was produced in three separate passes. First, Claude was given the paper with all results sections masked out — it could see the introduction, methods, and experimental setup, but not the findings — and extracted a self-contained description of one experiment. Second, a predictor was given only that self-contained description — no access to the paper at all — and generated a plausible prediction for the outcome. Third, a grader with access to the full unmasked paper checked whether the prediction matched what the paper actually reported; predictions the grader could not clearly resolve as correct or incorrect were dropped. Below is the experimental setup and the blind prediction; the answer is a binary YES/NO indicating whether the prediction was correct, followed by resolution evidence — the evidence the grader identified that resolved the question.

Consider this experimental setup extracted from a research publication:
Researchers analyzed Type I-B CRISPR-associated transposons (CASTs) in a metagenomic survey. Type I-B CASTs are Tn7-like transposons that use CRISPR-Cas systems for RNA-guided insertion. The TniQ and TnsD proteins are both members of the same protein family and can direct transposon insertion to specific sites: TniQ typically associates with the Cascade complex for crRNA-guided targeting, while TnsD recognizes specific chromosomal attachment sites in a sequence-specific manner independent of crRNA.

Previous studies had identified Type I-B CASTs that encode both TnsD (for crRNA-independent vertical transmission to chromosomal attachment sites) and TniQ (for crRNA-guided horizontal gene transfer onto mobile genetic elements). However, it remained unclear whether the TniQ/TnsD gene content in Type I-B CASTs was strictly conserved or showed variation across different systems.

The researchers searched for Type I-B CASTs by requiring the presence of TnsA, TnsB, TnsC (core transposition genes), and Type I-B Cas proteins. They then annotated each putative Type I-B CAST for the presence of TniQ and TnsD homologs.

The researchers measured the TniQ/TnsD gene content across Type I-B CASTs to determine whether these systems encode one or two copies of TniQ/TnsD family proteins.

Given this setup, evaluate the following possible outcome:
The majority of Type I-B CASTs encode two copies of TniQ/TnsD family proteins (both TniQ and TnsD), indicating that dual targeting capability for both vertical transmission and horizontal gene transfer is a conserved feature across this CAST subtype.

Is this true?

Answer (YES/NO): YES